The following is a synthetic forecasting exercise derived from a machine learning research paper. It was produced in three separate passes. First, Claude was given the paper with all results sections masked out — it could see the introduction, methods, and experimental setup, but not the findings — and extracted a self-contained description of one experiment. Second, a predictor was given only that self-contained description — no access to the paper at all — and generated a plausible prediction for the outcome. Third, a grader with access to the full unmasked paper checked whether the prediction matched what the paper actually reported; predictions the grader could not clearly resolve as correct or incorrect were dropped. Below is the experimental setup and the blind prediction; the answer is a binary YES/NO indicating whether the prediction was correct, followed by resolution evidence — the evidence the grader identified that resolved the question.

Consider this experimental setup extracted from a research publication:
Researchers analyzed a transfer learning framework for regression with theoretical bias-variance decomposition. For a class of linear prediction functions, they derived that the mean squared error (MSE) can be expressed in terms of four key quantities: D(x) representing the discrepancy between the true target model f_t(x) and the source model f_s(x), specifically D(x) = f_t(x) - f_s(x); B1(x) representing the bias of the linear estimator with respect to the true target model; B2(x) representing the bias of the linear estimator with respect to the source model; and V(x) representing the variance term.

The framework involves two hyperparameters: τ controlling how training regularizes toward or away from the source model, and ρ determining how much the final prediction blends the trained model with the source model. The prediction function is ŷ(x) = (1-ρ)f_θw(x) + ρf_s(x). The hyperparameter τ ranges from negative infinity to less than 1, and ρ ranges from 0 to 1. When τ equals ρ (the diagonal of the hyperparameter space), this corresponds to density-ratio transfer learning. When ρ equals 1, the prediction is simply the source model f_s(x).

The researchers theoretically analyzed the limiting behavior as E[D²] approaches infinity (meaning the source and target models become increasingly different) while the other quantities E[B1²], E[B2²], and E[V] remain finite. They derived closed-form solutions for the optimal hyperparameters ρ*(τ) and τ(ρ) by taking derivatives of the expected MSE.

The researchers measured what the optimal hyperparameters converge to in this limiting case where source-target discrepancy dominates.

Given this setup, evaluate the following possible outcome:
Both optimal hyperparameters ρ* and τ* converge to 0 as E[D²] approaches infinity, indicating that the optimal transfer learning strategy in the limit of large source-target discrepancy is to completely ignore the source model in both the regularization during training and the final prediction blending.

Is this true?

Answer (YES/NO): NO